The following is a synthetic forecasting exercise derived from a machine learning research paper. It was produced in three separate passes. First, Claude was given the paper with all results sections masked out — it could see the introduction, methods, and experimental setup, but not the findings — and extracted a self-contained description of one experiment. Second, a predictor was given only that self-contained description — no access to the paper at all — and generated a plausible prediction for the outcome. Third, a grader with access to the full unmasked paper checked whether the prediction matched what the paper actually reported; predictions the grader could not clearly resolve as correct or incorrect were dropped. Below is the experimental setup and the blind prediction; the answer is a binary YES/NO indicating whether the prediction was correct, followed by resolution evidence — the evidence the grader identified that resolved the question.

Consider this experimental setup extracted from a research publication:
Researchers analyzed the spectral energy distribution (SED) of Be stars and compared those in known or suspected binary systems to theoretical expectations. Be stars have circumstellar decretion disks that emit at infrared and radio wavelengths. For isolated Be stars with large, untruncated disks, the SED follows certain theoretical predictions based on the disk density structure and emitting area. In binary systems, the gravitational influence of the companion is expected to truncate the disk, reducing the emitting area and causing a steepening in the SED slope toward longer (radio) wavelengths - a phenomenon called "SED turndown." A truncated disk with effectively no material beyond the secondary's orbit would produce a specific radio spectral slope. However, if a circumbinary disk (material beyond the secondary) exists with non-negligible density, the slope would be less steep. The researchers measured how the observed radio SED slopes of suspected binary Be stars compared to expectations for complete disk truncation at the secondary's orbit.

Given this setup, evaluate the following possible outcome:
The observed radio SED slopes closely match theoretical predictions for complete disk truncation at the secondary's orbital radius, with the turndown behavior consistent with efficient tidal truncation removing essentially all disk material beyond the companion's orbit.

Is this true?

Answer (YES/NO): NO